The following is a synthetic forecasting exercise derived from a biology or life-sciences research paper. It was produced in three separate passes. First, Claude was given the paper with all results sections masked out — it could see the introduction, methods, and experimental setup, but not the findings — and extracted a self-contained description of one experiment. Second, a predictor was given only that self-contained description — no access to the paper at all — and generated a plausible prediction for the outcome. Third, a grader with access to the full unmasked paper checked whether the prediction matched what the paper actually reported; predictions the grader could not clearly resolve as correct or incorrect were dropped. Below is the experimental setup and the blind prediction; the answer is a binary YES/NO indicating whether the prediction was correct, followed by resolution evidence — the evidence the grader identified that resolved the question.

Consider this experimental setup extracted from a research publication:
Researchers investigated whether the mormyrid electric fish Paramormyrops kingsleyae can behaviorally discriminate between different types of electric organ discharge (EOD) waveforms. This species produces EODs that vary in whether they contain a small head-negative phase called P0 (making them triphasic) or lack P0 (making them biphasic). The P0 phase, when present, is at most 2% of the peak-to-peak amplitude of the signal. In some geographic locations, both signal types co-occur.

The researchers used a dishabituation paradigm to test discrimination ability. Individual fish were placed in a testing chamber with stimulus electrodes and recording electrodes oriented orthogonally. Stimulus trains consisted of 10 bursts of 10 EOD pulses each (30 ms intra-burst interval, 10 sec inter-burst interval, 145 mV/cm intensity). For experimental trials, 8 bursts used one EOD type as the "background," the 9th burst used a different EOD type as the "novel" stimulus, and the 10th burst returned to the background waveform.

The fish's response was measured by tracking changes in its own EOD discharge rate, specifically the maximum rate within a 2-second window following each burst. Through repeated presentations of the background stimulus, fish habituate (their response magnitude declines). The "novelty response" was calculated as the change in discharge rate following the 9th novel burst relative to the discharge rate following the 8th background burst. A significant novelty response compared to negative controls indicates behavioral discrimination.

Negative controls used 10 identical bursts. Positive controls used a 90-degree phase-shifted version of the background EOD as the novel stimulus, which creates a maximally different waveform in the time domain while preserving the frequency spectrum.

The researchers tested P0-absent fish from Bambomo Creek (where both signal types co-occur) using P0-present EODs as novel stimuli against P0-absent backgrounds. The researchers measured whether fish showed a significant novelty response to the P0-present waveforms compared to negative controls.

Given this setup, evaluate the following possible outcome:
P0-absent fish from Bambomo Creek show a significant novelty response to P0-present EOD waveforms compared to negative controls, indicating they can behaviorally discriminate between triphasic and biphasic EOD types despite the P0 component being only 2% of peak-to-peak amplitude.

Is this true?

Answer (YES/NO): YES